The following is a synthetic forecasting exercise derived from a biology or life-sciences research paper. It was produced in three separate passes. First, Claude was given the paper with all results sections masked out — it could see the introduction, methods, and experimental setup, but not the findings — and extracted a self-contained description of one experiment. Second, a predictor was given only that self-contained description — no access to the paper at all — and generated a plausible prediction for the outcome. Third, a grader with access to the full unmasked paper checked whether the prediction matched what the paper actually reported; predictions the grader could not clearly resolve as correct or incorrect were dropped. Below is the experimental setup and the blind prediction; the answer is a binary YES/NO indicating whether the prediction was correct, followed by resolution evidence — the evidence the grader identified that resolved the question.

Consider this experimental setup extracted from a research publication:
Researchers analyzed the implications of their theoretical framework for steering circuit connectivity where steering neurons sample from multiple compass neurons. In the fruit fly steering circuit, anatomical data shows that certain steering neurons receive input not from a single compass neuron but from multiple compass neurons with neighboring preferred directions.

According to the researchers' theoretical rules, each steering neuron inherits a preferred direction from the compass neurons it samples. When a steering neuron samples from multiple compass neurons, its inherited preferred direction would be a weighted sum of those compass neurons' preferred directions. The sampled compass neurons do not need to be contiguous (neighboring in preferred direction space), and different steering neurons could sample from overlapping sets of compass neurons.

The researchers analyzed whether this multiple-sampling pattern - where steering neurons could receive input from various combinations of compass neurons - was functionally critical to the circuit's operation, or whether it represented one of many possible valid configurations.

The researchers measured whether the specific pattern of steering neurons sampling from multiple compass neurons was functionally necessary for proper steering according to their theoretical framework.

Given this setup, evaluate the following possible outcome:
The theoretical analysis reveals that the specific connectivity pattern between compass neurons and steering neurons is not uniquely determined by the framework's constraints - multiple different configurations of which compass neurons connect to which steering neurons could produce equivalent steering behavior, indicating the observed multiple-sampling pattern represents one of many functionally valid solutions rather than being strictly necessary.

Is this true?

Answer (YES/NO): YES